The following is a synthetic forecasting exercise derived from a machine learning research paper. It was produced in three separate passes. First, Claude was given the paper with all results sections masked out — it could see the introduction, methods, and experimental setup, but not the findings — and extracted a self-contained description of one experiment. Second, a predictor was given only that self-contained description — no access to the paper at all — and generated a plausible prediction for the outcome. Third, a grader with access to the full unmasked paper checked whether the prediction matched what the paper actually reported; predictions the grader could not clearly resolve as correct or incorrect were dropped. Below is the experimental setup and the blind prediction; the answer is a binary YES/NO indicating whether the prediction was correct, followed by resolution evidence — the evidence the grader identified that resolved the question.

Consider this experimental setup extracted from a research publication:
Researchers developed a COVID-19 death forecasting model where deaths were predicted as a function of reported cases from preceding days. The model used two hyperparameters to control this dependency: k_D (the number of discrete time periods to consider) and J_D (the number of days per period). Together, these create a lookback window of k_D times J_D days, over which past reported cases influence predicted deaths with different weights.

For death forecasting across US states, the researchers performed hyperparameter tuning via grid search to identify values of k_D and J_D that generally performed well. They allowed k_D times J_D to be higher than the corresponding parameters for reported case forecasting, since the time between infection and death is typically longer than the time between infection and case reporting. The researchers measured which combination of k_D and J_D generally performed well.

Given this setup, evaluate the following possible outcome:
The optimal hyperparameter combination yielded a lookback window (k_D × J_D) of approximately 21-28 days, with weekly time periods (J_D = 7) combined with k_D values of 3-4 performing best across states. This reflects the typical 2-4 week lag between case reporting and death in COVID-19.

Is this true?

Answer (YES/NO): NO